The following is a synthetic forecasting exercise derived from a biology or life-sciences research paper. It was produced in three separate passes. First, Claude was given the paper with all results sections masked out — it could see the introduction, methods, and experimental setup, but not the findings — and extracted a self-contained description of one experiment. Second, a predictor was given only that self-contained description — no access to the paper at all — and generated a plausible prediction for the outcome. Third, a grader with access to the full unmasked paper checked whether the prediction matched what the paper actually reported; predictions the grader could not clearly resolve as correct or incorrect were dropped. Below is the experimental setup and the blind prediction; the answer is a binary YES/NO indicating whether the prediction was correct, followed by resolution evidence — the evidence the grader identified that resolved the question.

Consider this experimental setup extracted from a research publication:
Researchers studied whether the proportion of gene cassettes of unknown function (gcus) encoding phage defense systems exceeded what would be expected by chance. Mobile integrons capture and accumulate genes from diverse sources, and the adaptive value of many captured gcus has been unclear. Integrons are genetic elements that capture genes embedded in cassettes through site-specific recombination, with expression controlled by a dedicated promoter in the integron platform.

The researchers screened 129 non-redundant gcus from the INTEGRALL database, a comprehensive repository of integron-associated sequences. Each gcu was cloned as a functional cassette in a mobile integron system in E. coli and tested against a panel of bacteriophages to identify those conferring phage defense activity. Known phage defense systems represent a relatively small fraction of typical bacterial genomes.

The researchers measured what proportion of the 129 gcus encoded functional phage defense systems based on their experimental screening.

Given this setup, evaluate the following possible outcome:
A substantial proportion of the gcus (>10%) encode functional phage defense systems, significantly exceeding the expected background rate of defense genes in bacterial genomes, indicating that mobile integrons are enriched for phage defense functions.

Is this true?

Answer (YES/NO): YES